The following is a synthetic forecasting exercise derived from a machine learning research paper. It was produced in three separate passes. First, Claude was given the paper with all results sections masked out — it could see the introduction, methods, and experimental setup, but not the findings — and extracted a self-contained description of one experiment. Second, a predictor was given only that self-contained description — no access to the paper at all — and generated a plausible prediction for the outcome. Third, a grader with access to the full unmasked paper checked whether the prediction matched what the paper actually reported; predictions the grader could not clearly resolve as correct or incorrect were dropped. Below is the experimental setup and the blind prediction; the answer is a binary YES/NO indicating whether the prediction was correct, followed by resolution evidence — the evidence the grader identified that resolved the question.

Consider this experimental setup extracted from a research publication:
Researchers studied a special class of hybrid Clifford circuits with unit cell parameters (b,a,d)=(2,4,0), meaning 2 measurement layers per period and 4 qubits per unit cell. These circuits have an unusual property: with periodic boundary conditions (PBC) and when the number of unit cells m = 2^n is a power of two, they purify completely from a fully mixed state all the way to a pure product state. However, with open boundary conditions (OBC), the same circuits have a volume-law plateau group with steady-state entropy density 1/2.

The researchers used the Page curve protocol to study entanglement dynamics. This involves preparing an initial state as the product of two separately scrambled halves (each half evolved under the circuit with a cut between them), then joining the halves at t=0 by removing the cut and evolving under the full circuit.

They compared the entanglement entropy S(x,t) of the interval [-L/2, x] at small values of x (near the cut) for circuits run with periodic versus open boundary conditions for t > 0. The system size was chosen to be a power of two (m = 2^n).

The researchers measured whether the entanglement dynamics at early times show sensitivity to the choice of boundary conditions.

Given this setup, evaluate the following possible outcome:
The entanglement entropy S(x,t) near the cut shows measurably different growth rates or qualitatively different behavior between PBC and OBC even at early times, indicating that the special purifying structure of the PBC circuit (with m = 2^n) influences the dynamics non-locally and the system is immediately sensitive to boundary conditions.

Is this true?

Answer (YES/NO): YES